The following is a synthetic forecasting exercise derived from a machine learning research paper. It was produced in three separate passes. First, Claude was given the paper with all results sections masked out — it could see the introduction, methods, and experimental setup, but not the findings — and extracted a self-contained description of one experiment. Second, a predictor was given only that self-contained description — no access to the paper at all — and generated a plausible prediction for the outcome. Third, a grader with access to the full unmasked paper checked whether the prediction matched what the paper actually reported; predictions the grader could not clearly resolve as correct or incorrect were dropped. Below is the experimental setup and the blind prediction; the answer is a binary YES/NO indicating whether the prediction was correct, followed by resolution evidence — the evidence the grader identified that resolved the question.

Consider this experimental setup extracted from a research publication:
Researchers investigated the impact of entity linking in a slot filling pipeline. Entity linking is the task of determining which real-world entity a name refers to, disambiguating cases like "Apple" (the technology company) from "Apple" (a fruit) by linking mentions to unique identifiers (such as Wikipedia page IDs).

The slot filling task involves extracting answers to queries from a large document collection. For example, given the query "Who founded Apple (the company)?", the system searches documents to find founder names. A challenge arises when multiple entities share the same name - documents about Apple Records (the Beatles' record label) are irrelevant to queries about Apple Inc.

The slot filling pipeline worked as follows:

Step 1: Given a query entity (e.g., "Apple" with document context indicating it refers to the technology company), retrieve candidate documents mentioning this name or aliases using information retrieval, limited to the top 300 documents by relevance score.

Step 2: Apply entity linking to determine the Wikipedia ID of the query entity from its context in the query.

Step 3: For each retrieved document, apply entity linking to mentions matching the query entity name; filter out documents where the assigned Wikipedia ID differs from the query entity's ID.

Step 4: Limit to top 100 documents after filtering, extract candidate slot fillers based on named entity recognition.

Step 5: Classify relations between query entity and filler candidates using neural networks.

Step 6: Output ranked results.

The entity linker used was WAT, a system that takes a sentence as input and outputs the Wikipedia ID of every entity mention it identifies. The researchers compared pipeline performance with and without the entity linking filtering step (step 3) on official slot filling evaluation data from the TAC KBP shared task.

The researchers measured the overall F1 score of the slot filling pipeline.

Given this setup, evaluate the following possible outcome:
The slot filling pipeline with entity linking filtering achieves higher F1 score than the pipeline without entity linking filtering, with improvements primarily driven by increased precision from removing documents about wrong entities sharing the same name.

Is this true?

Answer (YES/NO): YES